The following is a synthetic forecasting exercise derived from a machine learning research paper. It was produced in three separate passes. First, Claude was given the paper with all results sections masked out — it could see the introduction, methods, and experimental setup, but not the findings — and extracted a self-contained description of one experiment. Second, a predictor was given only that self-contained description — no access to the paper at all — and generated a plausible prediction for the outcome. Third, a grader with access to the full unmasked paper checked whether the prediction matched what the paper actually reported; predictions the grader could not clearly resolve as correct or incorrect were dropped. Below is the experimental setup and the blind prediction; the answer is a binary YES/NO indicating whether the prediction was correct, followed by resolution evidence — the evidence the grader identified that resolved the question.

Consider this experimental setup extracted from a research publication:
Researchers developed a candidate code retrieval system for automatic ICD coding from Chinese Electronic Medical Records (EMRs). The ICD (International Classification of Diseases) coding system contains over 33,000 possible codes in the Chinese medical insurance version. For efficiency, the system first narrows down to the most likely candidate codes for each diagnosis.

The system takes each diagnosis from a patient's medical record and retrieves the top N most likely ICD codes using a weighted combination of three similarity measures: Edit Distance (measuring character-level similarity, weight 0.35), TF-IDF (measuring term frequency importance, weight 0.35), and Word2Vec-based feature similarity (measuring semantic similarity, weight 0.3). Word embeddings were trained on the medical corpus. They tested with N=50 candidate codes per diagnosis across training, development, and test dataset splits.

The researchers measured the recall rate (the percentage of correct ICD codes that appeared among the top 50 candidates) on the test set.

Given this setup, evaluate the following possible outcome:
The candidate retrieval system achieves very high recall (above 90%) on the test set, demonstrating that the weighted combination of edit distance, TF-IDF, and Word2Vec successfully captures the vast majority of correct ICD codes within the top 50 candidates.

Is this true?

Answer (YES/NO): YES